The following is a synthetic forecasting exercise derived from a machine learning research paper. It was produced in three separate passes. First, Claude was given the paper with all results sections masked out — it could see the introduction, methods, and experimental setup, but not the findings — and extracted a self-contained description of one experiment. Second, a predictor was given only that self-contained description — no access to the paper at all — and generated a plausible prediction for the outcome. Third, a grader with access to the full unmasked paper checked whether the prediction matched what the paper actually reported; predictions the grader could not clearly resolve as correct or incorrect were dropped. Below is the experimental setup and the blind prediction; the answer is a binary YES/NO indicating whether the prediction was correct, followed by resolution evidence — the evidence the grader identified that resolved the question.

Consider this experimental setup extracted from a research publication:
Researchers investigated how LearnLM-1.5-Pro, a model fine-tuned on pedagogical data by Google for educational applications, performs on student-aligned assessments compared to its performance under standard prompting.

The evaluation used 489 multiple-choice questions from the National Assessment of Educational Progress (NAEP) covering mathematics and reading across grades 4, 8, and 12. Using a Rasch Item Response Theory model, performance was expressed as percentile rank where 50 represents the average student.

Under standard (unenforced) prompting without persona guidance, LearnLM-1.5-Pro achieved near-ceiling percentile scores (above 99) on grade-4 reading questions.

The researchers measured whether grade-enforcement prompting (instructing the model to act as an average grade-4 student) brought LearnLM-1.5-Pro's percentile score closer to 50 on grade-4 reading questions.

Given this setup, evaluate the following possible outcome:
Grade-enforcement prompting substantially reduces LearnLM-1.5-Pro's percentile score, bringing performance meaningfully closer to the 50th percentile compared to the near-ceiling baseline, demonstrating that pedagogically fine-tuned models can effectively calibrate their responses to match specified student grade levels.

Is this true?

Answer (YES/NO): NO